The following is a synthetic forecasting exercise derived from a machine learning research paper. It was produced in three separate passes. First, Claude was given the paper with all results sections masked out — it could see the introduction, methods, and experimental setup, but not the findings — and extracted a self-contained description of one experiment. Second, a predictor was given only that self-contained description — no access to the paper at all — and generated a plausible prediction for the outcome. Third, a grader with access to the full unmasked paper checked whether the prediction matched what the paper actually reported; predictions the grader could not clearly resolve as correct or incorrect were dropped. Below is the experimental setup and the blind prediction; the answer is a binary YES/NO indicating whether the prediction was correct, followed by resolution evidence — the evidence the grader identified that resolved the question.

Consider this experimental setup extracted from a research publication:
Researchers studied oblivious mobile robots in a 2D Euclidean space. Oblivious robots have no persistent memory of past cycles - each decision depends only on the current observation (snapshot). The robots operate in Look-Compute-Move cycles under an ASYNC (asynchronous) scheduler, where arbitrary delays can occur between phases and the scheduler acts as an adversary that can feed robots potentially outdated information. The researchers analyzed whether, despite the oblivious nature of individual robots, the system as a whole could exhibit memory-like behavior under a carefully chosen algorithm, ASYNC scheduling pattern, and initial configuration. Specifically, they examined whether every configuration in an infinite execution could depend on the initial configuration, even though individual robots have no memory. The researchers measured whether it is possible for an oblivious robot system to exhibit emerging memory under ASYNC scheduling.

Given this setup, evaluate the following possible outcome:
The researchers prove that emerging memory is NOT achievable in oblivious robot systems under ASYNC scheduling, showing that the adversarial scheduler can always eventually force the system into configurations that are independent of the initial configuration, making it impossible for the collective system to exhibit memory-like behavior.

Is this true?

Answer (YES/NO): NO